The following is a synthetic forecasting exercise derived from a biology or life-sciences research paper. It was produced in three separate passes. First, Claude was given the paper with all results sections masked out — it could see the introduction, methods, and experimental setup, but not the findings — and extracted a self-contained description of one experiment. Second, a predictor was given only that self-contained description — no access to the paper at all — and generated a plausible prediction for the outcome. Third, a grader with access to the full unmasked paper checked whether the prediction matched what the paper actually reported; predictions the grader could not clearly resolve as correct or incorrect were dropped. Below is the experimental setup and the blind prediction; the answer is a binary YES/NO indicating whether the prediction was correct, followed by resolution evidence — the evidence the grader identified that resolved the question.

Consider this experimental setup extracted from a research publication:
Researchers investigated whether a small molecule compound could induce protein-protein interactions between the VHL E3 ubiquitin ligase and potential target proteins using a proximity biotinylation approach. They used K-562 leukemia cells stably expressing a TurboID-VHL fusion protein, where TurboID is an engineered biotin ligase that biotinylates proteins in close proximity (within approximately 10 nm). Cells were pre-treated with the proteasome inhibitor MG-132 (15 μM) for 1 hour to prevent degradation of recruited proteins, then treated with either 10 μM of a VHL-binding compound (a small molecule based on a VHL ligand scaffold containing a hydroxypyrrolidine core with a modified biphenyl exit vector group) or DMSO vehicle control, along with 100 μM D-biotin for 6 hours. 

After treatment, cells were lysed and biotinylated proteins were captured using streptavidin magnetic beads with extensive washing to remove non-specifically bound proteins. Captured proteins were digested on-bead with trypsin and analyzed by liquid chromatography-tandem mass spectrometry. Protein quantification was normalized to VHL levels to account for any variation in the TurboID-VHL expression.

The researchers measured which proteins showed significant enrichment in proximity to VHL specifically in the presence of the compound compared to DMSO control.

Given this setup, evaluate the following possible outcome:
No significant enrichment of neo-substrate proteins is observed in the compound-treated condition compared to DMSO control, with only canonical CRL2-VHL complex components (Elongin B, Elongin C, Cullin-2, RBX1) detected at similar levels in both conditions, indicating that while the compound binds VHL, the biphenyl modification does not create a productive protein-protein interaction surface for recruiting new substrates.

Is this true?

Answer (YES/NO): NO